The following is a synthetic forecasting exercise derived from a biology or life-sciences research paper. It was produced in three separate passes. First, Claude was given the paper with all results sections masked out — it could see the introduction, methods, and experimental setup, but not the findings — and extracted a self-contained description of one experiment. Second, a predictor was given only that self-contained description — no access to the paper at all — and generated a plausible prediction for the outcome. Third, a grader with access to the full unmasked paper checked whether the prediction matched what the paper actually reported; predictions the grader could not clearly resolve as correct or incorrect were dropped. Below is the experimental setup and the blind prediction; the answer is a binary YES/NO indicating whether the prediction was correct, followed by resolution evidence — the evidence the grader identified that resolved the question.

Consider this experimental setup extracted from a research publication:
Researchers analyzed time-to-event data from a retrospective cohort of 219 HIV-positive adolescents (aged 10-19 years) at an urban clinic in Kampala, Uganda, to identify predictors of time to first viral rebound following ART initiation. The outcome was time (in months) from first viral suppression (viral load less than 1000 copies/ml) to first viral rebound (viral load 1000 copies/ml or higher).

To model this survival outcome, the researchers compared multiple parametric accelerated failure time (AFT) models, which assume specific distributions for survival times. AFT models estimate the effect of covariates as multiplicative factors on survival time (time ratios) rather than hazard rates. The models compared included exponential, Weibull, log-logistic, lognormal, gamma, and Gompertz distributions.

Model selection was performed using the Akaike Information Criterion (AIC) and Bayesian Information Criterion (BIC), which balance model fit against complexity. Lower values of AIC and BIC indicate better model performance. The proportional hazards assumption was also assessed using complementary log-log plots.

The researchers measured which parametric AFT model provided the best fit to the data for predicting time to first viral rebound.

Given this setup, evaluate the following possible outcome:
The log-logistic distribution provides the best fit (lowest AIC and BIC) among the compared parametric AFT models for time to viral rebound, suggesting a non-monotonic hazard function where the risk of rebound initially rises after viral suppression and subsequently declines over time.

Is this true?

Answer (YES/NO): NO